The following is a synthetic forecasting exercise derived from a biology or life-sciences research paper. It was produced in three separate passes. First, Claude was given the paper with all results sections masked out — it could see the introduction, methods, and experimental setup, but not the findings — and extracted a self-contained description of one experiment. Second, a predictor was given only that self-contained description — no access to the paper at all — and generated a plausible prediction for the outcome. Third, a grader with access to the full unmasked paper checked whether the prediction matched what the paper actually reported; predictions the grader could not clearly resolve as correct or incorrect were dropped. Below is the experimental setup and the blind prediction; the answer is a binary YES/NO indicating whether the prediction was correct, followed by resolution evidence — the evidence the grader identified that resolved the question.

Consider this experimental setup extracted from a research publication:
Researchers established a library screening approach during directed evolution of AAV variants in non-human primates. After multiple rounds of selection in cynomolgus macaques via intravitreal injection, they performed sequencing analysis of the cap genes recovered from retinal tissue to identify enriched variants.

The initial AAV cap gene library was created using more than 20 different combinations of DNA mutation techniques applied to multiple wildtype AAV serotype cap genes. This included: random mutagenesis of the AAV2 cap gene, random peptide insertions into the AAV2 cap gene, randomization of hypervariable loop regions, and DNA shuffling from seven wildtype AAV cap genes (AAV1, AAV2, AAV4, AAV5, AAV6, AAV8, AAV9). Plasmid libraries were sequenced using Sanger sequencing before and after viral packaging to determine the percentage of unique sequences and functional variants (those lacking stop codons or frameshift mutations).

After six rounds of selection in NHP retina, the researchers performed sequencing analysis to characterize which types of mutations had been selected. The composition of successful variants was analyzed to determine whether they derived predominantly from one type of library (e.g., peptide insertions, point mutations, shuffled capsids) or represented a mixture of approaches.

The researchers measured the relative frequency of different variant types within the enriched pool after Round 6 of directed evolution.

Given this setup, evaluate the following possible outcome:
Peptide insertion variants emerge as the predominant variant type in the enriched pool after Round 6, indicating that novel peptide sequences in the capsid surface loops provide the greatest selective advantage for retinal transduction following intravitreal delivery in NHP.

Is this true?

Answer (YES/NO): YES